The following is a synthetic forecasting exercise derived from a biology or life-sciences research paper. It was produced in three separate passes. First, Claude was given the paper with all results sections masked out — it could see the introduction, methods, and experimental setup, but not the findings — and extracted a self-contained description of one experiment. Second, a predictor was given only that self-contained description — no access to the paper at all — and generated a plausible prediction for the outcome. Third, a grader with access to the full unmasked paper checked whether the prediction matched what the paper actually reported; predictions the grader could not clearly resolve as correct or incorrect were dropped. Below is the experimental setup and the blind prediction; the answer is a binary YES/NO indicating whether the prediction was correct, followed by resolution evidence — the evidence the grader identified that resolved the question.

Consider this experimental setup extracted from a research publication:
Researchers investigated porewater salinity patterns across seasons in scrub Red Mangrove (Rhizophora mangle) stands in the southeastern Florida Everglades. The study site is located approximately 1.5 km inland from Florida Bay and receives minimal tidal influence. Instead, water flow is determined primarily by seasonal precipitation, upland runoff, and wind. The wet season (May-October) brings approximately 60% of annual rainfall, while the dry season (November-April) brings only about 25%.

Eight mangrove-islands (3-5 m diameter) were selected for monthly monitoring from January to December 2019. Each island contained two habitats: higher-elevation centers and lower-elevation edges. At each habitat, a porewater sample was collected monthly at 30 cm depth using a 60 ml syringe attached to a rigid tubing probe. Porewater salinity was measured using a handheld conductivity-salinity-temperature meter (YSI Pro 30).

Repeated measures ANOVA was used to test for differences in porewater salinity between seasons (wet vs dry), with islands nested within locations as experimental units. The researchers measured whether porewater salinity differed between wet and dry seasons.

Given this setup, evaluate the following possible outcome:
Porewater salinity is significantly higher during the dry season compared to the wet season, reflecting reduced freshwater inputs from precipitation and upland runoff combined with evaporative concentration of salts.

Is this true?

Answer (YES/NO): NO